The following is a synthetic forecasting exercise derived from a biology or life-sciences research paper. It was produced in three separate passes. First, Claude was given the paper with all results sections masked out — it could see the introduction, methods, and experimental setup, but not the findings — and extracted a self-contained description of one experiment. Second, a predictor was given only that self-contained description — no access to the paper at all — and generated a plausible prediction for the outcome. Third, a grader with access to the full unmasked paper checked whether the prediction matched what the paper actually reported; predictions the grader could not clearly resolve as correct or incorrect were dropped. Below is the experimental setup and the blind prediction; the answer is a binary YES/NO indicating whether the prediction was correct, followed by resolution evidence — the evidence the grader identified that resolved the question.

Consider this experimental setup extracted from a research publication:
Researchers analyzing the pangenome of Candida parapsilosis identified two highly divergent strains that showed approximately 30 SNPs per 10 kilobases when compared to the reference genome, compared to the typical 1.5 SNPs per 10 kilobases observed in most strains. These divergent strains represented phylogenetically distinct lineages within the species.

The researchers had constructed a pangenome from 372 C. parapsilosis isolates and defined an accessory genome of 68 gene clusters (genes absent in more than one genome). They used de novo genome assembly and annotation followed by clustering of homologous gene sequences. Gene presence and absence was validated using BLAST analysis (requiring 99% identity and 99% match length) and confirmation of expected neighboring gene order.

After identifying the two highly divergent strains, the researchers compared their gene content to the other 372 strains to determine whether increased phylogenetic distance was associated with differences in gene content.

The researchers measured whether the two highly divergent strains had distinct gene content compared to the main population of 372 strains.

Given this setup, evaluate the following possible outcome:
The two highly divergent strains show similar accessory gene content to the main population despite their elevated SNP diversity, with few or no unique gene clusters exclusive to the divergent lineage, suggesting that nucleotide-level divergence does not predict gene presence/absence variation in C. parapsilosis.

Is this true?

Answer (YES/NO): YES